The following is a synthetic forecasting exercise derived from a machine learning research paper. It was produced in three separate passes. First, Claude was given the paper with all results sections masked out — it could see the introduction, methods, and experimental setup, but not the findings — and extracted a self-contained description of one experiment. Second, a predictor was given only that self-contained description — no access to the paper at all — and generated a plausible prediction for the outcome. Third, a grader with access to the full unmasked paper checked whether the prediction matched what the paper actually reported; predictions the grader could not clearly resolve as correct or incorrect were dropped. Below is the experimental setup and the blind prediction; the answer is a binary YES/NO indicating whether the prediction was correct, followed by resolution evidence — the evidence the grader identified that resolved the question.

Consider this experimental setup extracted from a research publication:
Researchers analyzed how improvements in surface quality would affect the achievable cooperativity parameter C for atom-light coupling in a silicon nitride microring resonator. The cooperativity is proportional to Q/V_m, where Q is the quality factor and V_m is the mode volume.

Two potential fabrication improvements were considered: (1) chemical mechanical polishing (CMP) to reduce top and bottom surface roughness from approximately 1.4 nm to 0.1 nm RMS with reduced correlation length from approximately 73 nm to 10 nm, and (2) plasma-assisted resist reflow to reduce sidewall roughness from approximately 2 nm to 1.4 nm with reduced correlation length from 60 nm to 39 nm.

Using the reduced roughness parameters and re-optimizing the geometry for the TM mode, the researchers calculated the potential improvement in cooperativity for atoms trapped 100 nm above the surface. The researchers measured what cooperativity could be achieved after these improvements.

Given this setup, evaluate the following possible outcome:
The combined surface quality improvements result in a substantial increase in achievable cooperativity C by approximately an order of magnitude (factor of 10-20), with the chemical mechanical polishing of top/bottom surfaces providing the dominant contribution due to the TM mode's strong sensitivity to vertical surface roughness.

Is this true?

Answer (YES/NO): YES